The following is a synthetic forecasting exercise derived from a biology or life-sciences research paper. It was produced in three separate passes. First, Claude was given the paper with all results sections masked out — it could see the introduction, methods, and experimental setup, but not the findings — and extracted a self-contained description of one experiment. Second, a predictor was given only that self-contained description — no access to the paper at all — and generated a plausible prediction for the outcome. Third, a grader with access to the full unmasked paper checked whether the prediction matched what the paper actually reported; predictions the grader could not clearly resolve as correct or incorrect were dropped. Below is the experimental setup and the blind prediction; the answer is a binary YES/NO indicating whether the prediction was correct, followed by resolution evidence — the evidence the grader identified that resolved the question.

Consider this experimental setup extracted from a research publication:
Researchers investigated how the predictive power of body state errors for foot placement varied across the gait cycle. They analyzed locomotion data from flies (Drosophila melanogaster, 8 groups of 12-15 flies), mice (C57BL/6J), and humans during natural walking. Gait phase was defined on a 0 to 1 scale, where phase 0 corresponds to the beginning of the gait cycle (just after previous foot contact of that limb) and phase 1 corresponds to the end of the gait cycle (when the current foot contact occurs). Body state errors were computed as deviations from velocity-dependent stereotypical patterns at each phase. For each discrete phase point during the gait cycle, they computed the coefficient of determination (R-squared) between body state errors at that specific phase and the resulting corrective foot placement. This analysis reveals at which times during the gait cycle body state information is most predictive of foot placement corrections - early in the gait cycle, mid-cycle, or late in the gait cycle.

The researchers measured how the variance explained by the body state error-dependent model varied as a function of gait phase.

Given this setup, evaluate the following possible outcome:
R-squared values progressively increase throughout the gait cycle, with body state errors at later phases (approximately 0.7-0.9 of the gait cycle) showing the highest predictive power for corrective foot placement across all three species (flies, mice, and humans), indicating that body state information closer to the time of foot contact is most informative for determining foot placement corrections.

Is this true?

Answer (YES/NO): NO